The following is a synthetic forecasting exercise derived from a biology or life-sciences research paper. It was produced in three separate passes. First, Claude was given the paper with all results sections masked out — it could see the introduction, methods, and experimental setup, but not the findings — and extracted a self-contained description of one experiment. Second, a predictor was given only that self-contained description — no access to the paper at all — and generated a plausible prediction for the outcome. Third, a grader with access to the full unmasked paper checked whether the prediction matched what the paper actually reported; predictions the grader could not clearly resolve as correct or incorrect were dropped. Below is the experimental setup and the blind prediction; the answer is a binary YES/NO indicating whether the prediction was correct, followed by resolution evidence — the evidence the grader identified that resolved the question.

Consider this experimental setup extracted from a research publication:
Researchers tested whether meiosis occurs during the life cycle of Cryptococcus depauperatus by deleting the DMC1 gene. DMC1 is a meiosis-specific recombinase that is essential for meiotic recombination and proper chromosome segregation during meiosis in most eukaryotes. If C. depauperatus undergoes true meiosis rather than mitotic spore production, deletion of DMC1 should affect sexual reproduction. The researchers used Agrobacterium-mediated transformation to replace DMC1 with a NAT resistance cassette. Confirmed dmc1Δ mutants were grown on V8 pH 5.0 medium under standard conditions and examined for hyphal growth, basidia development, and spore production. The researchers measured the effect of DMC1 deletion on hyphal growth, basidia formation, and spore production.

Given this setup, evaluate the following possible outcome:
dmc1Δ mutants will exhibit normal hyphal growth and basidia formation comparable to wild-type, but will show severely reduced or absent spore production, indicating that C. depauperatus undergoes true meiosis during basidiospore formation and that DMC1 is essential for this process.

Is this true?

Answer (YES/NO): YES